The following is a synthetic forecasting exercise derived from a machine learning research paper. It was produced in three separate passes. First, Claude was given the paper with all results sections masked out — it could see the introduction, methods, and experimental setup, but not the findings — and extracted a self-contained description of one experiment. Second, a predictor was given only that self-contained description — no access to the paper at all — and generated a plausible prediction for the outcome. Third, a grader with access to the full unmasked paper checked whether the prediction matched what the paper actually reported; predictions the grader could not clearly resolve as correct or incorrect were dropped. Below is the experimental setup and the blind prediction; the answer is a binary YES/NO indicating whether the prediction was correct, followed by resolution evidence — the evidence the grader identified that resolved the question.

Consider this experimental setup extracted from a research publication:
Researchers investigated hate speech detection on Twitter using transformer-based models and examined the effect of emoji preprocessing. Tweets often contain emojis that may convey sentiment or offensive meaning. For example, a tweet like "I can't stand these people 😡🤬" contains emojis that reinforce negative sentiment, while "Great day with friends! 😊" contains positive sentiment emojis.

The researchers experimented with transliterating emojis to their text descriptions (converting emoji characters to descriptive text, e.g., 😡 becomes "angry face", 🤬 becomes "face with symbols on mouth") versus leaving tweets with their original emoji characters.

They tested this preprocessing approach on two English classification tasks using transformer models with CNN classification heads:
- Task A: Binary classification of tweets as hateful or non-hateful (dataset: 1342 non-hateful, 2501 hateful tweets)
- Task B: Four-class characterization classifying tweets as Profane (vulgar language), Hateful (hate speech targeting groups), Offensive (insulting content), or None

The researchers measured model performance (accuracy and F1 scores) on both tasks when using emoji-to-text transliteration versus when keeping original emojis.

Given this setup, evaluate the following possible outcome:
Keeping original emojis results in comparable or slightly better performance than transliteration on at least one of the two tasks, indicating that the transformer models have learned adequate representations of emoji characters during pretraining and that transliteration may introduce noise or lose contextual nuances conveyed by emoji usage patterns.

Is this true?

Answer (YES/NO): YES